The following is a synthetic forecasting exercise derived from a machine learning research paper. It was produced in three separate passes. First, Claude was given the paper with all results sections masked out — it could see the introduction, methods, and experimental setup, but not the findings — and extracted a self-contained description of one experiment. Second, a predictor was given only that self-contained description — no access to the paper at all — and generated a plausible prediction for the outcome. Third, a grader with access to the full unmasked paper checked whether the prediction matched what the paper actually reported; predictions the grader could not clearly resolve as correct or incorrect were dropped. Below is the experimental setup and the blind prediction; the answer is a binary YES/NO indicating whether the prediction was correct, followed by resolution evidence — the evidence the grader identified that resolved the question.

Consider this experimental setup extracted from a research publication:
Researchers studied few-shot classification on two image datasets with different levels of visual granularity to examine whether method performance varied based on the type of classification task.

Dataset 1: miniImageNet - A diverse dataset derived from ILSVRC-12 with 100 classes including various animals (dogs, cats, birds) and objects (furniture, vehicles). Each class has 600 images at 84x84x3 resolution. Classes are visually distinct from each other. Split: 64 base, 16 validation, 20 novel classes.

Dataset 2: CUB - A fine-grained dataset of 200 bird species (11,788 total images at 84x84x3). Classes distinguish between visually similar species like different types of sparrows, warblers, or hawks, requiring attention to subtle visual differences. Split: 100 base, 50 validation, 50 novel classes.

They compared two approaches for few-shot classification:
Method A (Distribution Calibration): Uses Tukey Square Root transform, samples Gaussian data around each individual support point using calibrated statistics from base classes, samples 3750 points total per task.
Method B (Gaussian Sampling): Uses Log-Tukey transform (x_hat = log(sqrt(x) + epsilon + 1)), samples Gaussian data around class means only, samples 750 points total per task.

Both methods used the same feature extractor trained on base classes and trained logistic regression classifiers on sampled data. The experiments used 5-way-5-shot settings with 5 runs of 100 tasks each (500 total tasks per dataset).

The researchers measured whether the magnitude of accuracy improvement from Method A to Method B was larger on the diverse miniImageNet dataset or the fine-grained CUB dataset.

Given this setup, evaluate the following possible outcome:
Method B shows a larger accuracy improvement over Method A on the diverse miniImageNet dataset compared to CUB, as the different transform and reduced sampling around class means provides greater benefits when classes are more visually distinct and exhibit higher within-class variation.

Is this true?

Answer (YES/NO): NO